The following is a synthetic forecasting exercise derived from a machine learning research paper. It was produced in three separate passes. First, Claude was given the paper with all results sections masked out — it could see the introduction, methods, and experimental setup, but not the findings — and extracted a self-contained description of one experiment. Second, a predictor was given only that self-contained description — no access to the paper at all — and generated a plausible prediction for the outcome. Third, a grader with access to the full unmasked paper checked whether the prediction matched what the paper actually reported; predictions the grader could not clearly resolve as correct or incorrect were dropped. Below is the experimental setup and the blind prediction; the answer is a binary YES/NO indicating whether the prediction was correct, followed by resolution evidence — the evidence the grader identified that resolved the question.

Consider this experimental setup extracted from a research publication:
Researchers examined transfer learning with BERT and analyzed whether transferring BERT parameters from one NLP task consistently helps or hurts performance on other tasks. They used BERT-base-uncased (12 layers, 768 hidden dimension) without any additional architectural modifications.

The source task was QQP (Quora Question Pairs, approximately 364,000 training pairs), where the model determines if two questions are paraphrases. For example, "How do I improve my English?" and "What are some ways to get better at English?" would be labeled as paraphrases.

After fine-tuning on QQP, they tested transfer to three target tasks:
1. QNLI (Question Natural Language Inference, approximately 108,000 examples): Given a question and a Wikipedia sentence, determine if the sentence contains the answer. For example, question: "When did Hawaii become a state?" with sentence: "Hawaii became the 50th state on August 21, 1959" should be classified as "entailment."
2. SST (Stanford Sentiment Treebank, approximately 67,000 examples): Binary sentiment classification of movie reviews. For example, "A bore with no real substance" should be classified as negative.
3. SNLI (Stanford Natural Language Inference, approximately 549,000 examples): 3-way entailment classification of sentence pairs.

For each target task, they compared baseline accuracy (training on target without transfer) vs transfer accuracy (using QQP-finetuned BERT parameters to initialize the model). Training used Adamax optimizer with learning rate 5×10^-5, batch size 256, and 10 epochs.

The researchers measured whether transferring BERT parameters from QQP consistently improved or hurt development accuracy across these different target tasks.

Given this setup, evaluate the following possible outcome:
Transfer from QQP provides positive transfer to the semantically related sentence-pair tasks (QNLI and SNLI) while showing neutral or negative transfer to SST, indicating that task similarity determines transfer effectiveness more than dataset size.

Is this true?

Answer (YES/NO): NO